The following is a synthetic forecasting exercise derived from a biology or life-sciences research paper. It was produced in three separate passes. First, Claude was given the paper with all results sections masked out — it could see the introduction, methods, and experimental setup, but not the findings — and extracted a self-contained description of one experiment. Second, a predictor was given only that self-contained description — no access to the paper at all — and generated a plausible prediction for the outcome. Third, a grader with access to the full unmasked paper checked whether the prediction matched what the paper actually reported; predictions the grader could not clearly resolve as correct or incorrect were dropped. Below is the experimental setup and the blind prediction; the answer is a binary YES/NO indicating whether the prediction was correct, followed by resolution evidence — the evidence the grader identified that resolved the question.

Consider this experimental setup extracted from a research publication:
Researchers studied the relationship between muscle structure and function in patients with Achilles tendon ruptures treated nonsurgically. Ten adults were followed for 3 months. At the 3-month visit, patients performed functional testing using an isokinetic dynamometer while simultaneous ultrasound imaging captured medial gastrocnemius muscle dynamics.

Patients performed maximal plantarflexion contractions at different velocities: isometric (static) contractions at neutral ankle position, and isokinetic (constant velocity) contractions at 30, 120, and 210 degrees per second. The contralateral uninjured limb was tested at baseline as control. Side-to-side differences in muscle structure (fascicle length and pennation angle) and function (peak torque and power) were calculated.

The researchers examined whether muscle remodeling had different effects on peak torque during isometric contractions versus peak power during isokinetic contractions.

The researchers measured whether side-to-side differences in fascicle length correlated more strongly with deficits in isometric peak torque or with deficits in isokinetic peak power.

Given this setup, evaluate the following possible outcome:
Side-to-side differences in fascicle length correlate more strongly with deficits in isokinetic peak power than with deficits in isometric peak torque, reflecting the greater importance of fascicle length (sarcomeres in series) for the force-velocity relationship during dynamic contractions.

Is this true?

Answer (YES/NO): YES